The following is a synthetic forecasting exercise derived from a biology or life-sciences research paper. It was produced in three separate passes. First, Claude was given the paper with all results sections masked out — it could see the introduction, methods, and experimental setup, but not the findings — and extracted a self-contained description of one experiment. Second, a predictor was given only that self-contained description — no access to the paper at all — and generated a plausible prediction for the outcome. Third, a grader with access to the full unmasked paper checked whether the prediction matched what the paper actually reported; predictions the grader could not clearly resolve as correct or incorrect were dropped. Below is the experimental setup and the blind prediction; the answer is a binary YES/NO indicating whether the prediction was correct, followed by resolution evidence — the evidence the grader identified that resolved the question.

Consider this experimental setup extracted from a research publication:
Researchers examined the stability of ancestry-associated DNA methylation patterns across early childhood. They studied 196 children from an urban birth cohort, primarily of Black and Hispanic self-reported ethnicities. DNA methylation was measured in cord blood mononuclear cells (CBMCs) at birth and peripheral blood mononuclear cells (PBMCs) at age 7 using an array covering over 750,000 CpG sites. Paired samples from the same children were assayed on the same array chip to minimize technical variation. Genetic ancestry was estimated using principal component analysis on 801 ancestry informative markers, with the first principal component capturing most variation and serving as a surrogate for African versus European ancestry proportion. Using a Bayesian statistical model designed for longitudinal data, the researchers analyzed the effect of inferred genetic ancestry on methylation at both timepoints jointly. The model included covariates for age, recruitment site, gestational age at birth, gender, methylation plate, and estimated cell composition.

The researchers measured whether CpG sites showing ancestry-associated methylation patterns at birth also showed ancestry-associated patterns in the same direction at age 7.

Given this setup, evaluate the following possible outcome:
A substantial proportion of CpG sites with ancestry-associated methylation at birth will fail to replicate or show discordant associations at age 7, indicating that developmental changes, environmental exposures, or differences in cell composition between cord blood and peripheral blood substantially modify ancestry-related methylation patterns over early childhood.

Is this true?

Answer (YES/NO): NO